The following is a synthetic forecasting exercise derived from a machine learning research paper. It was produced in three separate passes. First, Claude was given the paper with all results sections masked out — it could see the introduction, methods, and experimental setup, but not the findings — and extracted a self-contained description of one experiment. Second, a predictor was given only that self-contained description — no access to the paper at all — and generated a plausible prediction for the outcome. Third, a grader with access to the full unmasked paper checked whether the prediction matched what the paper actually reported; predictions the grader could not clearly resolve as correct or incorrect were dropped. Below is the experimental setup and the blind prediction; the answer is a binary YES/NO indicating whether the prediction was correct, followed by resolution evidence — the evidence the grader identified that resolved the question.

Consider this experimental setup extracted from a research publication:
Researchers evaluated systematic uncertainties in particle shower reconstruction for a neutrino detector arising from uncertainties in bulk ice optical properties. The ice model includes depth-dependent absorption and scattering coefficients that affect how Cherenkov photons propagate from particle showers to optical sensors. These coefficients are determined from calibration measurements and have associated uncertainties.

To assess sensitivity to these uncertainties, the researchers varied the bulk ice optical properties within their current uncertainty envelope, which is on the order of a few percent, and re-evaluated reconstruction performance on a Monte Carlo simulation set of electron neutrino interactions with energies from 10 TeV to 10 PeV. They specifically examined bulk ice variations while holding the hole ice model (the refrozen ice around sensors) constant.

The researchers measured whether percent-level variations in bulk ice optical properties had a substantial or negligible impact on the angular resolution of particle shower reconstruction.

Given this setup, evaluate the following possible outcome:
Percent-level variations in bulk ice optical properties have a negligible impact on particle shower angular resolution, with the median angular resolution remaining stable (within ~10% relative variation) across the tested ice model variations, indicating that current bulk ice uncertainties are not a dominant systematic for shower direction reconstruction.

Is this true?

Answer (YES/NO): YES